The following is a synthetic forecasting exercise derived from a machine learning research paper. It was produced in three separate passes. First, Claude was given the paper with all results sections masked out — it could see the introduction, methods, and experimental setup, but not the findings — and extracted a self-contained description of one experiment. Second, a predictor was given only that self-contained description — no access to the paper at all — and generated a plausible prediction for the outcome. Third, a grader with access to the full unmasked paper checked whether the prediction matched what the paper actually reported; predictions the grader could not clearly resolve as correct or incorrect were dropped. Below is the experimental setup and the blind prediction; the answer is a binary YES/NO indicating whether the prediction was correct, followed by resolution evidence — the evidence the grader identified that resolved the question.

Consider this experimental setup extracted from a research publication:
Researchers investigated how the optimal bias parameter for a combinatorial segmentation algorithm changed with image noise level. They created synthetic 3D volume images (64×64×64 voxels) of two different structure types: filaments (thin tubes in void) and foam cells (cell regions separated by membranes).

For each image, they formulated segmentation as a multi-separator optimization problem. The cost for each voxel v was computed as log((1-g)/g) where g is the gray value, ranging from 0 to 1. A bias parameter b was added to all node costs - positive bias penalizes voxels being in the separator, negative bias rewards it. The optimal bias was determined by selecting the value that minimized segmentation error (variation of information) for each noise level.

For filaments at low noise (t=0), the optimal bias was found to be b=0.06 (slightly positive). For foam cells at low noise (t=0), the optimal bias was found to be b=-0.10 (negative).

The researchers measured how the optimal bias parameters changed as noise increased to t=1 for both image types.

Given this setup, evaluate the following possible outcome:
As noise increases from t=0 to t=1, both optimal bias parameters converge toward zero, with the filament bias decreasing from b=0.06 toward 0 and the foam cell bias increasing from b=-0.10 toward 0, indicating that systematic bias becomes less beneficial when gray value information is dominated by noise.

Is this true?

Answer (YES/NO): NO